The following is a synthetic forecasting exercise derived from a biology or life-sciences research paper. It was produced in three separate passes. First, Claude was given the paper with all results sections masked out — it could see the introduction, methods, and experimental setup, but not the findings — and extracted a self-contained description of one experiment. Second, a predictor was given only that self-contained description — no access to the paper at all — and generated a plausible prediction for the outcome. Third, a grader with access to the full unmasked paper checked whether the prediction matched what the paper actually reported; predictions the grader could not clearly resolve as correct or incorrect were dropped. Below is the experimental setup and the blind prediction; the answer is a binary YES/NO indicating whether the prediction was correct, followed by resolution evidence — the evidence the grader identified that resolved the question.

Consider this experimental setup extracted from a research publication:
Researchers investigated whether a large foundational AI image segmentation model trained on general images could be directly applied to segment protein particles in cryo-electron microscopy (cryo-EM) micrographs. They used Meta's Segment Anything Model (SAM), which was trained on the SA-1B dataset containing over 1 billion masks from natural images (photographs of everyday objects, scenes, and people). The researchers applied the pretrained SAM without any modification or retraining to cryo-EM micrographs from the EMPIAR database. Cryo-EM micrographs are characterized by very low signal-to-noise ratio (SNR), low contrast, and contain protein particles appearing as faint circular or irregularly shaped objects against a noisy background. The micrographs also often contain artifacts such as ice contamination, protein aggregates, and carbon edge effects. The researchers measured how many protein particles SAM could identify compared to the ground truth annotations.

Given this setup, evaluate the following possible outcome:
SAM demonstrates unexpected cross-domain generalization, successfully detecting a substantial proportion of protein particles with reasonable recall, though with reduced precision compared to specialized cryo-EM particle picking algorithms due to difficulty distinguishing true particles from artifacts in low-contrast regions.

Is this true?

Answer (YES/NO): NO